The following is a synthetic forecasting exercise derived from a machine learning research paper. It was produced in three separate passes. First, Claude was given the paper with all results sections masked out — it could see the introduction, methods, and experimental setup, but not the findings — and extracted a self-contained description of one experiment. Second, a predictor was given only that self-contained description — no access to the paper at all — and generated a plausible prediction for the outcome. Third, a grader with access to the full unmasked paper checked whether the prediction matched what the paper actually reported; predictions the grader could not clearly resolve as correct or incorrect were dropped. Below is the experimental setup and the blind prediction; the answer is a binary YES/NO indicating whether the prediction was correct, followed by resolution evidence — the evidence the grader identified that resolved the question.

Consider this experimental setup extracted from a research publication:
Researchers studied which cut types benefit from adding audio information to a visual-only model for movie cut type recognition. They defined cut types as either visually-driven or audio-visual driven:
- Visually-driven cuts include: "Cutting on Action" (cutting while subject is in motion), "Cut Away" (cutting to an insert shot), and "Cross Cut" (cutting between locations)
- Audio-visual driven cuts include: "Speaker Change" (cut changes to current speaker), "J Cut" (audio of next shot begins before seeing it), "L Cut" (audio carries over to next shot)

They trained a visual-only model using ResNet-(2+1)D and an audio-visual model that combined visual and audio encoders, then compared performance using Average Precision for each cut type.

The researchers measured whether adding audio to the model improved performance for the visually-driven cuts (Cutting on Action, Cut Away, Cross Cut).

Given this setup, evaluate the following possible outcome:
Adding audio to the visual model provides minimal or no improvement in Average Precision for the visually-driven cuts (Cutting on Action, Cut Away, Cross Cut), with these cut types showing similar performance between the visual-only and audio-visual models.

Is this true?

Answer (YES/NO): YES